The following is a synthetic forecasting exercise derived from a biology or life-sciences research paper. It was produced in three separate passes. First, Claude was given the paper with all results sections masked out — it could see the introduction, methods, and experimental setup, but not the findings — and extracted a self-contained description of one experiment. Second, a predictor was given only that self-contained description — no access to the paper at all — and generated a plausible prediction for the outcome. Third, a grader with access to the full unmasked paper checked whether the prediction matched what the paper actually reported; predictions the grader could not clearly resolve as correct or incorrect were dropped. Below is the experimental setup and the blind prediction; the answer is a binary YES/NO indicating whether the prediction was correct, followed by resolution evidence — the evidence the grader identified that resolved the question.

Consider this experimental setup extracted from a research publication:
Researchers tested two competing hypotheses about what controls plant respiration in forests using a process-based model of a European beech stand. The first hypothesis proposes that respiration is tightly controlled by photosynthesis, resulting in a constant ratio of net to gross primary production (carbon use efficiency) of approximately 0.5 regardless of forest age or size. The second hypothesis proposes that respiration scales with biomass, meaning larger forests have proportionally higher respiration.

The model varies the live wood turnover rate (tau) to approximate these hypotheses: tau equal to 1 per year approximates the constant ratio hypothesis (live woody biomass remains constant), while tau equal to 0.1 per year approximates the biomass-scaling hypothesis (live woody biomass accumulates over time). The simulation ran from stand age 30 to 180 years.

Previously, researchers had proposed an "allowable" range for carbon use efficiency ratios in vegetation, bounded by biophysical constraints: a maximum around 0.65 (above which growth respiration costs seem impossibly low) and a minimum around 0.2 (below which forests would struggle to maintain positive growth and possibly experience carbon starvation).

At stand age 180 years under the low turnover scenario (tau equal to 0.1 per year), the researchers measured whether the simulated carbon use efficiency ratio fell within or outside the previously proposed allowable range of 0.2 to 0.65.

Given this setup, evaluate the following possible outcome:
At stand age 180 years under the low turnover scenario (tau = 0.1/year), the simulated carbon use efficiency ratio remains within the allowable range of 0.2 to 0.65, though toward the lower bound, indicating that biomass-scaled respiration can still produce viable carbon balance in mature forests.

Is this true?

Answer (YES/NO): NO